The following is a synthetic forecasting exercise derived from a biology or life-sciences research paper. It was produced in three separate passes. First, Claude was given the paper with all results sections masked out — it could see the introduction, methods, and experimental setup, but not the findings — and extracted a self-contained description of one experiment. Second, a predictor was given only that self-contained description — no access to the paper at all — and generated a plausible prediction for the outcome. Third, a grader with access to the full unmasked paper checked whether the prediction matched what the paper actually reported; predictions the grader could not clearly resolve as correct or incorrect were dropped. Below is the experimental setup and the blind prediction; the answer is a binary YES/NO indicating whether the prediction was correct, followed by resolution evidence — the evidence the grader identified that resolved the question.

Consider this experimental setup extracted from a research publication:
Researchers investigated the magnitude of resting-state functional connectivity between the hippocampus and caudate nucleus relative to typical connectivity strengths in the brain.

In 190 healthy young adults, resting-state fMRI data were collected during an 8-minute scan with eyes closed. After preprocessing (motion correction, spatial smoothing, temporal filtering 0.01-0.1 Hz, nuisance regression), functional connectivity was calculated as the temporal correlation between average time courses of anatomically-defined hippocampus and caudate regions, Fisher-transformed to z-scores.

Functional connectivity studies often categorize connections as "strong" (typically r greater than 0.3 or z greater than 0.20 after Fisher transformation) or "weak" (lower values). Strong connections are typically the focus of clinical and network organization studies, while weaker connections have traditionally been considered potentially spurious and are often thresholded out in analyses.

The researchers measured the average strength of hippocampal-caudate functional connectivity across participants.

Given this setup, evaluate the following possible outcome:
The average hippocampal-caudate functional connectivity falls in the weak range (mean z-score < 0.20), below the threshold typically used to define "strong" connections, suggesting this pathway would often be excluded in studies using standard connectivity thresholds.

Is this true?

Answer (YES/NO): YES